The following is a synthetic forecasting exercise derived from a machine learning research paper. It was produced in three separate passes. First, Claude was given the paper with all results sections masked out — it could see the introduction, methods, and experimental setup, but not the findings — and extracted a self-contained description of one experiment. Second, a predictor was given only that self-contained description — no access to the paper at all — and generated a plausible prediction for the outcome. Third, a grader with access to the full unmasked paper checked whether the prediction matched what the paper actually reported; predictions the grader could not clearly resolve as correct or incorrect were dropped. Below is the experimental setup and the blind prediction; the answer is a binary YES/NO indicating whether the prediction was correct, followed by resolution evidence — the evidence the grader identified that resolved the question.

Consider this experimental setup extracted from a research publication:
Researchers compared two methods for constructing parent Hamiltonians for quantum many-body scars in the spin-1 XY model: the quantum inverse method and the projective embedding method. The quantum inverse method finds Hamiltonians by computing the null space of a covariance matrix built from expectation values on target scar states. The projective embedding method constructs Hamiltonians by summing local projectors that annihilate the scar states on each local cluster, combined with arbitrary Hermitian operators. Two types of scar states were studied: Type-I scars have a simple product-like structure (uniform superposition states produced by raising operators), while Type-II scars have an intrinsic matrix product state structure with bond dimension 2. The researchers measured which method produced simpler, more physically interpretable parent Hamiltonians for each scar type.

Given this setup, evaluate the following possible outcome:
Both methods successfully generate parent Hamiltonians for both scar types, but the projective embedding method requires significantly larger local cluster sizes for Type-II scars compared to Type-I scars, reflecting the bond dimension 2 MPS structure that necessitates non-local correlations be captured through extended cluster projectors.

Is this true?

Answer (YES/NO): NO